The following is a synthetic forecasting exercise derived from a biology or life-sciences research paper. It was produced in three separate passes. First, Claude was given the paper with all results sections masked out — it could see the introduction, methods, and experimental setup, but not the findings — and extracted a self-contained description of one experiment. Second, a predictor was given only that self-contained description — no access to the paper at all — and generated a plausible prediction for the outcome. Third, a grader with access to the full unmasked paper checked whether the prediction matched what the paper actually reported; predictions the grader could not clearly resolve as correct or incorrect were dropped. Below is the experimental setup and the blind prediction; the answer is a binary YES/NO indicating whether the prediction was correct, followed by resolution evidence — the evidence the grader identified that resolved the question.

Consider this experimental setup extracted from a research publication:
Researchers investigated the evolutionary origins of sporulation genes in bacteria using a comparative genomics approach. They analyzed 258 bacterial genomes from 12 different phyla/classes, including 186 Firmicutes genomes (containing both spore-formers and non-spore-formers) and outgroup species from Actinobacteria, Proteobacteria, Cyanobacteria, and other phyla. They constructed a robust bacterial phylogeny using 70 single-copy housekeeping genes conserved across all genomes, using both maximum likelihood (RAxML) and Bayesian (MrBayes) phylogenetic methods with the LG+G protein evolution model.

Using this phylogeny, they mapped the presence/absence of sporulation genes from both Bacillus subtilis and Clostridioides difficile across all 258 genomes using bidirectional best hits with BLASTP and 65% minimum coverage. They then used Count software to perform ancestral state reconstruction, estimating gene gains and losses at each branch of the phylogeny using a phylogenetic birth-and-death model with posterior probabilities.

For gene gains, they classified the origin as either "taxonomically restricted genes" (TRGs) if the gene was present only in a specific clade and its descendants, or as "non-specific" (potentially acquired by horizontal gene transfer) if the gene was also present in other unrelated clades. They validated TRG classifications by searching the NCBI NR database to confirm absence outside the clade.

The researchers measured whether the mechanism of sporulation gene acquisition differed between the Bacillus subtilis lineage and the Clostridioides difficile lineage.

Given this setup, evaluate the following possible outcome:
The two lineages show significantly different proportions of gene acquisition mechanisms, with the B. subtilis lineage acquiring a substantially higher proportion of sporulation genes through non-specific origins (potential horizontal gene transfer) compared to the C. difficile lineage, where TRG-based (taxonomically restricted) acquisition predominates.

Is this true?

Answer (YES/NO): NO